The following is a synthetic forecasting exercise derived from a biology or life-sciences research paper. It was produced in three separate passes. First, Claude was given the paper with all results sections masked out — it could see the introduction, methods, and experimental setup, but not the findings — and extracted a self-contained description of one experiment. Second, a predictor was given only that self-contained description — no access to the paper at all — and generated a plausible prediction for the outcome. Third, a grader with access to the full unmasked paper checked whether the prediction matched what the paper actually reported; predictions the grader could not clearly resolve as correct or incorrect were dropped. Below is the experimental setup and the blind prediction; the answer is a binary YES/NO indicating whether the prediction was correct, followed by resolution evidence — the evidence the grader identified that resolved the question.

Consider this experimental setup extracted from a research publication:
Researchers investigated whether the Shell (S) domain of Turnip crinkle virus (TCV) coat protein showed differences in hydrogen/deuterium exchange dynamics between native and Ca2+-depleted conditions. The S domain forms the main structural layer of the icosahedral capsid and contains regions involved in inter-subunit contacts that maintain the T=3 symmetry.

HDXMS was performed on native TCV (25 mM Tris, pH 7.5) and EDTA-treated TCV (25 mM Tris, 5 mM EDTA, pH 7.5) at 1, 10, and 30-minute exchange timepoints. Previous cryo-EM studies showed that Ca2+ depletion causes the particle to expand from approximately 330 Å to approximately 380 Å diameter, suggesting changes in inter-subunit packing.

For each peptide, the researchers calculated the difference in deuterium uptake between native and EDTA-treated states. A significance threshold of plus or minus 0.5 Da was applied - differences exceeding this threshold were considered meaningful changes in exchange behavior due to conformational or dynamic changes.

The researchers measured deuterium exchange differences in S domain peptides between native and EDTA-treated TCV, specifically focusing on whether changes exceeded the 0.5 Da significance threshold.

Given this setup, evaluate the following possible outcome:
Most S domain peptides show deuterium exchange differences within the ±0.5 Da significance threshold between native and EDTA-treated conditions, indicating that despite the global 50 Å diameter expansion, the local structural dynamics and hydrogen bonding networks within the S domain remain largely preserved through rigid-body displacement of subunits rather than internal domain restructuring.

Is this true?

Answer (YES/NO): NO